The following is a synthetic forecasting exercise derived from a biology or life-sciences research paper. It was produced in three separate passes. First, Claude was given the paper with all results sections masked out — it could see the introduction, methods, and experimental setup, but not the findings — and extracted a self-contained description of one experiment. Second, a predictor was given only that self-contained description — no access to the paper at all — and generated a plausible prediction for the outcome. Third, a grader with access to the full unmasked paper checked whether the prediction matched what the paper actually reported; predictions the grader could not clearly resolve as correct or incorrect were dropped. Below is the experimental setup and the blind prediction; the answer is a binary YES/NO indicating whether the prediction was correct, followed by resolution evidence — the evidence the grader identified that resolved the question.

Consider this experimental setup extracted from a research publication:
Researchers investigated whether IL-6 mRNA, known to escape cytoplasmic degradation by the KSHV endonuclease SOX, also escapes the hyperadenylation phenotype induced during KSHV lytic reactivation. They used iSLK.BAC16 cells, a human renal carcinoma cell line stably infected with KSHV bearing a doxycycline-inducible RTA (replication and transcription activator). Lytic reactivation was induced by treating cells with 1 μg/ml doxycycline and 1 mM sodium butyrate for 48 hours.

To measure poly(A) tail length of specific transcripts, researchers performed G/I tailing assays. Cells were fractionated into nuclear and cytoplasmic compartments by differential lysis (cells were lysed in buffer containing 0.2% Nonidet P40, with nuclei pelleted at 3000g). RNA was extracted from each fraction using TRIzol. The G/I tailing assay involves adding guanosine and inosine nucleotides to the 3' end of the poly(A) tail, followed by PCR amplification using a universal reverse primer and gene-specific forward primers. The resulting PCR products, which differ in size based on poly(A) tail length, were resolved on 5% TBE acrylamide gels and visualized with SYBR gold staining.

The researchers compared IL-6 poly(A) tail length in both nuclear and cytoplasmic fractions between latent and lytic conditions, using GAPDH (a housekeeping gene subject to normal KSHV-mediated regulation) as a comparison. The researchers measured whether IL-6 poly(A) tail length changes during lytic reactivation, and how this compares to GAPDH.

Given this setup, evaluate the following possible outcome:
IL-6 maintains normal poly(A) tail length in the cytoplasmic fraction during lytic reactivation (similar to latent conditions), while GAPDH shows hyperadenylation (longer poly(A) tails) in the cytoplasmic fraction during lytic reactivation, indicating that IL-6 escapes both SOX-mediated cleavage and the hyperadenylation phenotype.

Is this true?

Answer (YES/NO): NO